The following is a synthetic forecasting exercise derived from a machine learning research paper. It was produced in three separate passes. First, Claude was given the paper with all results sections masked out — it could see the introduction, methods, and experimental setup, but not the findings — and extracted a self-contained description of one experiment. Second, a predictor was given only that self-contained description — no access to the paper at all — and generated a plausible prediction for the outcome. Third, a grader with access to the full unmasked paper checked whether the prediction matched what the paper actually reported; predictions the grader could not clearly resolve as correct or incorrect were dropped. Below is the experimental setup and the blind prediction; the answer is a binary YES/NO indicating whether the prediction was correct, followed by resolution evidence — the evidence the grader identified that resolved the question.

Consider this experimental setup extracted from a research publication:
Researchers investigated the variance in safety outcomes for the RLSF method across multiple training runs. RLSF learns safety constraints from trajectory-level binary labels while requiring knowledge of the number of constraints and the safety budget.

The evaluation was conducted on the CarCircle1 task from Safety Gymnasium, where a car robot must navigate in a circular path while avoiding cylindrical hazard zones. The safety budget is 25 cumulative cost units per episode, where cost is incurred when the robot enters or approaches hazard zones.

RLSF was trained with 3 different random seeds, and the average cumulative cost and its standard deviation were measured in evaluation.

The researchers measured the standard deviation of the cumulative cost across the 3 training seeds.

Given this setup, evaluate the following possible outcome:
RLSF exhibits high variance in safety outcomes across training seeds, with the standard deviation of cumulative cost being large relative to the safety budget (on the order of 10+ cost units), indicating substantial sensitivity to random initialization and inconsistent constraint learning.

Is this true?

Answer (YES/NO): YES